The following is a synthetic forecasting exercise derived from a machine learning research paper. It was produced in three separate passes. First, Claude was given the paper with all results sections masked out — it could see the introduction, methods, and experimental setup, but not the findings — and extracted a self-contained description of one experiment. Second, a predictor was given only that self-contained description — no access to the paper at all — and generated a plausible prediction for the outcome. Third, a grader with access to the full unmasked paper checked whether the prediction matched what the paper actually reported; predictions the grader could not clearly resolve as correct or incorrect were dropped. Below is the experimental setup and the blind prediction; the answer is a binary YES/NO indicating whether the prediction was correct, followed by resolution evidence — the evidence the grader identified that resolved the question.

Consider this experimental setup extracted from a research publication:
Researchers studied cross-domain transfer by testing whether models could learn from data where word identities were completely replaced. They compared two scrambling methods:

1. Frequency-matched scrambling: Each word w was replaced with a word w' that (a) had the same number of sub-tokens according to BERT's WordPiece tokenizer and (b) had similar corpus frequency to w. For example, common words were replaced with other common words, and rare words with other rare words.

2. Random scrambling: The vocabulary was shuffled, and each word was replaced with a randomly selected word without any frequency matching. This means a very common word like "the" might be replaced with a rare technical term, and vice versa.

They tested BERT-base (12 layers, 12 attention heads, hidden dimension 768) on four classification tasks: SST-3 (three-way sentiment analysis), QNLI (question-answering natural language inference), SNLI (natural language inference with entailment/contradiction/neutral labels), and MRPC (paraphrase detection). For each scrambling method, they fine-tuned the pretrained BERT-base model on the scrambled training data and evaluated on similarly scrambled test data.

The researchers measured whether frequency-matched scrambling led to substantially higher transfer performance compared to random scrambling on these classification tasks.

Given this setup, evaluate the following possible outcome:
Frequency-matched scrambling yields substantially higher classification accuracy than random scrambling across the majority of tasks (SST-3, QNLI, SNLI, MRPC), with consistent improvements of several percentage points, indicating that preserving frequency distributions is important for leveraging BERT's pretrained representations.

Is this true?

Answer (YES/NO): NO